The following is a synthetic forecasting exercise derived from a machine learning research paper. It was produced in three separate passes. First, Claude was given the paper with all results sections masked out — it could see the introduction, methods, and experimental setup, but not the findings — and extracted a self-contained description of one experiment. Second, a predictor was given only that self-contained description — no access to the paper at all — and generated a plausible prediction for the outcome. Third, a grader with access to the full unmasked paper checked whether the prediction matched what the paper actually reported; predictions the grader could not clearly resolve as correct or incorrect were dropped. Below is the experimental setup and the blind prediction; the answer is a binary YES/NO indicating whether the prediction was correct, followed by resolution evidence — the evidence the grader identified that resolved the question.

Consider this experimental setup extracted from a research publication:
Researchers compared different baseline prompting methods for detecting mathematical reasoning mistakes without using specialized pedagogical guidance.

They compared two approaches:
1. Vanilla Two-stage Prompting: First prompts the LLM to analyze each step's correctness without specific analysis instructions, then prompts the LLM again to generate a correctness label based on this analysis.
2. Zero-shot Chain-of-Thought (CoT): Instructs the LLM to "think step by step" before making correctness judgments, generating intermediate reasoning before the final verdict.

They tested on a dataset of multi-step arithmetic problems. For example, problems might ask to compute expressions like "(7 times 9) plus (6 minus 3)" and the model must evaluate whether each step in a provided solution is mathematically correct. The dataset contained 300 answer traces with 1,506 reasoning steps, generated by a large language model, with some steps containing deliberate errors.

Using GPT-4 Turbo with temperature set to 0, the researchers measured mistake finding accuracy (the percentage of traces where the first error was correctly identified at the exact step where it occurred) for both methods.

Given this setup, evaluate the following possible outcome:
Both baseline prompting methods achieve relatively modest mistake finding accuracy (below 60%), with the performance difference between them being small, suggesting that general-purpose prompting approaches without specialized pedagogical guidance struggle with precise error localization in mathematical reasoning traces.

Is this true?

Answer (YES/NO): NO